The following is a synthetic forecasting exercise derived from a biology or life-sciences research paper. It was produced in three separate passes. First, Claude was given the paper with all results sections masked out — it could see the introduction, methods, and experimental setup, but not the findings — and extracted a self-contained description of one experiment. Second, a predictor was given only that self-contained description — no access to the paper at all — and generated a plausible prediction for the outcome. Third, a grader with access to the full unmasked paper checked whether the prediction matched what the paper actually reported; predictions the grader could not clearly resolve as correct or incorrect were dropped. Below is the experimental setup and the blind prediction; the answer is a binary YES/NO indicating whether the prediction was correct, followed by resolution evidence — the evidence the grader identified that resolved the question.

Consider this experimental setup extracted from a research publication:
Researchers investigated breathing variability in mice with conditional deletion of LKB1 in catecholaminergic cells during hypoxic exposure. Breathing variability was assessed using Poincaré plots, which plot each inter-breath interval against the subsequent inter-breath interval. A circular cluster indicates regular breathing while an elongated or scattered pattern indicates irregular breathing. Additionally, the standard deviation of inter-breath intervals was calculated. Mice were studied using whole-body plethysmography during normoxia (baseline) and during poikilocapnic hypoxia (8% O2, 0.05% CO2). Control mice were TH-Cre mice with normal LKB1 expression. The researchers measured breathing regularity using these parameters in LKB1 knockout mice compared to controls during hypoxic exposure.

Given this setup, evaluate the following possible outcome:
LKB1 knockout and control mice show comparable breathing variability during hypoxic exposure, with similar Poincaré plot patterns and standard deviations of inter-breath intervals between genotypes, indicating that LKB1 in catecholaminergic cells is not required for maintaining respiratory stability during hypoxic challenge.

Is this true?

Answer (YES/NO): NO